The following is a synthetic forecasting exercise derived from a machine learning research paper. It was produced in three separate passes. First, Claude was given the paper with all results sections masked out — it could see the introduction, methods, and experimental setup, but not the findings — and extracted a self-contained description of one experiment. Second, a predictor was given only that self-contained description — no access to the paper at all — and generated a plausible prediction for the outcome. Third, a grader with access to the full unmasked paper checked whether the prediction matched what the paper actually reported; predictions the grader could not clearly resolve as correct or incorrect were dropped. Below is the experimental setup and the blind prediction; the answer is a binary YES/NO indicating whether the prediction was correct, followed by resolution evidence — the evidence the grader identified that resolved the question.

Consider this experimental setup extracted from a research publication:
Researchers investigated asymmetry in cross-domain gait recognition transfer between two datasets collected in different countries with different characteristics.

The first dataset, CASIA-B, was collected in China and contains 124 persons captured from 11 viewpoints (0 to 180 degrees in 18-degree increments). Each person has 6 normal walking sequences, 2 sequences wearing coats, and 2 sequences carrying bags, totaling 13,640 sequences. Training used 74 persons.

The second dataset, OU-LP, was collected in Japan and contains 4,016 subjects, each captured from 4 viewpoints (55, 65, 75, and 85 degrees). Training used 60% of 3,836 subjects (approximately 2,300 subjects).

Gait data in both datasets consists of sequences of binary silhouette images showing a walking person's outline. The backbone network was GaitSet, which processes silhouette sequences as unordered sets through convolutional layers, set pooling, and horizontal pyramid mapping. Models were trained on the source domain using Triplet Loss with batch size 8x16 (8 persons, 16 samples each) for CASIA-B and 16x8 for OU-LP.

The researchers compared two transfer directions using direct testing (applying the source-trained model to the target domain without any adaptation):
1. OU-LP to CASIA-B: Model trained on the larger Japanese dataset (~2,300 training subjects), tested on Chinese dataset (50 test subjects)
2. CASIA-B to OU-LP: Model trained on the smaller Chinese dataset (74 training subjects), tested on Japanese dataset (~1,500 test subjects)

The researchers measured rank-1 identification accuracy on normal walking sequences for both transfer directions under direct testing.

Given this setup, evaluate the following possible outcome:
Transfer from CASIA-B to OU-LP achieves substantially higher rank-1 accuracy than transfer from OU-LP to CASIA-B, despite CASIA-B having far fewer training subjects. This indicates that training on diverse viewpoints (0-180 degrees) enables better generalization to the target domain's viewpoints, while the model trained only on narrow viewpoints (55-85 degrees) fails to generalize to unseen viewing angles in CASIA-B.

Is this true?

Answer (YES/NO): YES